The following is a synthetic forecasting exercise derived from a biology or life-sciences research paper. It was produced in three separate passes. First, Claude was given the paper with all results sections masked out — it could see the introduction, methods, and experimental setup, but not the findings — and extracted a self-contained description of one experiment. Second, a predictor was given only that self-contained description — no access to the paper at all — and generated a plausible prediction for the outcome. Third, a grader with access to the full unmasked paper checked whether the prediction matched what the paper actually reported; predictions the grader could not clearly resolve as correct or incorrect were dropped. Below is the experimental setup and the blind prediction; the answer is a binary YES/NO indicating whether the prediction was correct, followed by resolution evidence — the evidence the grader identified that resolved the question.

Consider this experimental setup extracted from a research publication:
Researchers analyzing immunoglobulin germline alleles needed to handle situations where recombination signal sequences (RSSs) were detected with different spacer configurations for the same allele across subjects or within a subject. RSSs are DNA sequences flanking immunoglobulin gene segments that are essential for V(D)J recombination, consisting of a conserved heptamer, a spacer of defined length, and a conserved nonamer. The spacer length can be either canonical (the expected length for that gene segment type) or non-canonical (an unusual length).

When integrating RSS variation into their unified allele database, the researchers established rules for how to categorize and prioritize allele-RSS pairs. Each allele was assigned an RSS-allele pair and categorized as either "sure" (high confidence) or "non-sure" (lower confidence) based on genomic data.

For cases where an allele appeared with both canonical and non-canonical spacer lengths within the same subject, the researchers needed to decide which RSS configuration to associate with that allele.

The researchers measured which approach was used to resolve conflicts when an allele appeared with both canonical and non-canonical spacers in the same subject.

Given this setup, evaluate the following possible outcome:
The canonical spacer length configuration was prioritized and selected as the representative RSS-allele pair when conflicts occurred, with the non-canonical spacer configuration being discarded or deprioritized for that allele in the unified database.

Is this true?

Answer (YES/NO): YES